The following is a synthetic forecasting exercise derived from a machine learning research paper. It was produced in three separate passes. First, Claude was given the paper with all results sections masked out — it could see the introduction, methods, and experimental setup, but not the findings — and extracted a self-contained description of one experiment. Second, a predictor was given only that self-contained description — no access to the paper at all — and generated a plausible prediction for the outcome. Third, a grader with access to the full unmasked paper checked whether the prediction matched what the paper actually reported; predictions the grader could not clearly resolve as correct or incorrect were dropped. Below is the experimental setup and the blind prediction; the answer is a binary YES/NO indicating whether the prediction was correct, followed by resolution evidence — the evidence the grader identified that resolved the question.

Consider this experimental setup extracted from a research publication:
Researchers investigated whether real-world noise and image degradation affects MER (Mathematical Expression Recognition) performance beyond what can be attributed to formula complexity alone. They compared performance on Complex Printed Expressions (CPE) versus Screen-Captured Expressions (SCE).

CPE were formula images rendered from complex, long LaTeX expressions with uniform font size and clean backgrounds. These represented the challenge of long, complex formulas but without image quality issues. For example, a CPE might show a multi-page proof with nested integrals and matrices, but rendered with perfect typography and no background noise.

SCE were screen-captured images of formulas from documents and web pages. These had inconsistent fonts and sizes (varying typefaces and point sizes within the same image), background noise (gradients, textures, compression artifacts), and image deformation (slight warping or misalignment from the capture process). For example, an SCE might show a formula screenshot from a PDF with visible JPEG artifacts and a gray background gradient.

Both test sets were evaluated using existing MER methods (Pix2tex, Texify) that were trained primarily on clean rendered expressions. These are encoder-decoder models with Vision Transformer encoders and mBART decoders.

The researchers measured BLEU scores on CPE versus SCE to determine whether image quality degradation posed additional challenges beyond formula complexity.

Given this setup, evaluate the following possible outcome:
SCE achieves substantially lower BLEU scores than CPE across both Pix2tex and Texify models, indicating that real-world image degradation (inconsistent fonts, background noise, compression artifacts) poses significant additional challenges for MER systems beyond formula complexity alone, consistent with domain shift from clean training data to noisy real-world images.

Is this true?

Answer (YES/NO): YES